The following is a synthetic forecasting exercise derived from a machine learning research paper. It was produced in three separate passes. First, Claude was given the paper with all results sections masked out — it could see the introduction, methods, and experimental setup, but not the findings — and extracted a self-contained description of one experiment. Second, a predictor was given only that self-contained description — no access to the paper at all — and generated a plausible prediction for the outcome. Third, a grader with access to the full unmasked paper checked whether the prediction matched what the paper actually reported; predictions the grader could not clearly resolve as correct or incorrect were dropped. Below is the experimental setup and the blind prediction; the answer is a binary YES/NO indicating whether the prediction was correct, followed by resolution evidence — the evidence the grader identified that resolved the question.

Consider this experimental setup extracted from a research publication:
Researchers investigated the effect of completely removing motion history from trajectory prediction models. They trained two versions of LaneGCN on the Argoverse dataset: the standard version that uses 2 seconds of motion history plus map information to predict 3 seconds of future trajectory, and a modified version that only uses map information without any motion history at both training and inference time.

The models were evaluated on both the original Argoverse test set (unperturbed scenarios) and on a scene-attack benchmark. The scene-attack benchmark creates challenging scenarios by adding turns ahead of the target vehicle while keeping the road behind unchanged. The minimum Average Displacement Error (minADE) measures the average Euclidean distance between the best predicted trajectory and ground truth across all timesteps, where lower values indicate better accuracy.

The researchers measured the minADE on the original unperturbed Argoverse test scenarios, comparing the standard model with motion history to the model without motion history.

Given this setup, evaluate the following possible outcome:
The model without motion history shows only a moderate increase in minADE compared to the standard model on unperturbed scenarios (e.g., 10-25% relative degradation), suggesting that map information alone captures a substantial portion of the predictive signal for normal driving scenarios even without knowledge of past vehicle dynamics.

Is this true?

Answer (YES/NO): NO